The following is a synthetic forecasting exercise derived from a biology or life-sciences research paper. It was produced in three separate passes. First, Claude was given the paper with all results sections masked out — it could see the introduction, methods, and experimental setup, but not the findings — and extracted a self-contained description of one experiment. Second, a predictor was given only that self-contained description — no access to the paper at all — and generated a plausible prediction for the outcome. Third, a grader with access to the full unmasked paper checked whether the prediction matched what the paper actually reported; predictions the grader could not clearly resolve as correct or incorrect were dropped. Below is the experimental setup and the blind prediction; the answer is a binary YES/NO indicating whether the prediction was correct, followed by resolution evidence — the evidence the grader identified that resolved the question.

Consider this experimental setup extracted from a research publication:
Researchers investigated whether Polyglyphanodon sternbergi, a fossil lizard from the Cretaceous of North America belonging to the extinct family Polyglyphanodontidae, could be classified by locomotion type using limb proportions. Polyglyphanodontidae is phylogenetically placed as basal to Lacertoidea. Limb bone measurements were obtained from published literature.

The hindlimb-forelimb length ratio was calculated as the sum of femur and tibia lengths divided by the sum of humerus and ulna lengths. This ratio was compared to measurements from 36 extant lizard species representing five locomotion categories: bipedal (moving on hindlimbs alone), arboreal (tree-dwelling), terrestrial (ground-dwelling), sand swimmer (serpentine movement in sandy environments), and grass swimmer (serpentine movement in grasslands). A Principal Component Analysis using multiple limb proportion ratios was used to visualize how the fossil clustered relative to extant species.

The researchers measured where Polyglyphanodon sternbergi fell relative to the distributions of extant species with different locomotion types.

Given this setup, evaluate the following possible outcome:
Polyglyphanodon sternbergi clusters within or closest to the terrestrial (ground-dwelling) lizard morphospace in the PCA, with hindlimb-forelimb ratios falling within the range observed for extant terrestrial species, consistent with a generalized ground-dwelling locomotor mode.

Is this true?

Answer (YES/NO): NO